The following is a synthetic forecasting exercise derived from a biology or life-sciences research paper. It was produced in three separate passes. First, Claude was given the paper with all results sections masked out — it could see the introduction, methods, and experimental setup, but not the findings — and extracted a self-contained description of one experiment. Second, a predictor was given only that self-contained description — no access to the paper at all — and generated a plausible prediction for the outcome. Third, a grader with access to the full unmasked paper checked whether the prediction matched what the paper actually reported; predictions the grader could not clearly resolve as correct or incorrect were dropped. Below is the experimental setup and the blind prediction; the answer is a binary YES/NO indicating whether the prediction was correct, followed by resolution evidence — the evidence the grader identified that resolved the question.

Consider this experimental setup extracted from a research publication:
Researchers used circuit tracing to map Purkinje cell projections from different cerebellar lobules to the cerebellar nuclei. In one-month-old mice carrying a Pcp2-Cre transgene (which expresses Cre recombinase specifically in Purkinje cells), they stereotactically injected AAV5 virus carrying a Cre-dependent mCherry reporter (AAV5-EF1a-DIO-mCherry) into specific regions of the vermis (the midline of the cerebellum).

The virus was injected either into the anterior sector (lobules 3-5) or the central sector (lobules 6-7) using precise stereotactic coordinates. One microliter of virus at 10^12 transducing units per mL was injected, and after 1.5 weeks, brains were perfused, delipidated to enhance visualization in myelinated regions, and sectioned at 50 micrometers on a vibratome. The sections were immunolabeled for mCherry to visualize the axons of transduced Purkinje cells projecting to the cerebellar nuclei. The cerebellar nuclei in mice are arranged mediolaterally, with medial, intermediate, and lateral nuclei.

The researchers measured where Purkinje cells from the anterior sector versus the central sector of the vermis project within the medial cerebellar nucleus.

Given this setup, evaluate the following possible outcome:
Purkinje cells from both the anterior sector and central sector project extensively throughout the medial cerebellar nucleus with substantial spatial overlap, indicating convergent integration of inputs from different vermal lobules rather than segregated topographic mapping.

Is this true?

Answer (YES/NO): NO